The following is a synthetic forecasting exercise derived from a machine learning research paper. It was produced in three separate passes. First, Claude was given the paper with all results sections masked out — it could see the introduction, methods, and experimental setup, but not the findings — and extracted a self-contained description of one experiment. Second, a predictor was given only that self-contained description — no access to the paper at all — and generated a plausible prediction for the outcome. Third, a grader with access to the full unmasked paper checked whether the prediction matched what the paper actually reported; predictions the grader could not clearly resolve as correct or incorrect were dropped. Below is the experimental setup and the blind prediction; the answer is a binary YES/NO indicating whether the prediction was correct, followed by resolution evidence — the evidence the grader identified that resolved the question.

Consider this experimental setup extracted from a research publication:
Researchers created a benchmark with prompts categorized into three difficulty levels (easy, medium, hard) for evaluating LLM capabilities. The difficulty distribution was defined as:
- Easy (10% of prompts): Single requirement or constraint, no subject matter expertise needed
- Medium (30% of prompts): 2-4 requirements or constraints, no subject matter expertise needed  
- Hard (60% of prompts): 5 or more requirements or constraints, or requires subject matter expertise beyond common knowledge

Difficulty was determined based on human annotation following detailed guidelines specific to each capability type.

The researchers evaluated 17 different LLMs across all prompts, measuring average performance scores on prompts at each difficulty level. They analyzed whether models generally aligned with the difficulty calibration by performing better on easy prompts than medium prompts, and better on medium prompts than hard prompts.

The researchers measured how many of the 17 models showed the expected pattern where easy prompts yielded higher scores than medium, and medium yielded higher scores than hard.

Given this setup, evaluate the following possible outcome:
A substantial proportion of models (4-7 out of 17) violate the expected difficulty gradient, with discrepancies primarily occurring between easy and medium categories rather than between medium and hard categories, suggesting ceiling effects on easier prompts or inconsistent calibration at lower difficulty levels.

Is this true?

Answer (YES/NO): NO